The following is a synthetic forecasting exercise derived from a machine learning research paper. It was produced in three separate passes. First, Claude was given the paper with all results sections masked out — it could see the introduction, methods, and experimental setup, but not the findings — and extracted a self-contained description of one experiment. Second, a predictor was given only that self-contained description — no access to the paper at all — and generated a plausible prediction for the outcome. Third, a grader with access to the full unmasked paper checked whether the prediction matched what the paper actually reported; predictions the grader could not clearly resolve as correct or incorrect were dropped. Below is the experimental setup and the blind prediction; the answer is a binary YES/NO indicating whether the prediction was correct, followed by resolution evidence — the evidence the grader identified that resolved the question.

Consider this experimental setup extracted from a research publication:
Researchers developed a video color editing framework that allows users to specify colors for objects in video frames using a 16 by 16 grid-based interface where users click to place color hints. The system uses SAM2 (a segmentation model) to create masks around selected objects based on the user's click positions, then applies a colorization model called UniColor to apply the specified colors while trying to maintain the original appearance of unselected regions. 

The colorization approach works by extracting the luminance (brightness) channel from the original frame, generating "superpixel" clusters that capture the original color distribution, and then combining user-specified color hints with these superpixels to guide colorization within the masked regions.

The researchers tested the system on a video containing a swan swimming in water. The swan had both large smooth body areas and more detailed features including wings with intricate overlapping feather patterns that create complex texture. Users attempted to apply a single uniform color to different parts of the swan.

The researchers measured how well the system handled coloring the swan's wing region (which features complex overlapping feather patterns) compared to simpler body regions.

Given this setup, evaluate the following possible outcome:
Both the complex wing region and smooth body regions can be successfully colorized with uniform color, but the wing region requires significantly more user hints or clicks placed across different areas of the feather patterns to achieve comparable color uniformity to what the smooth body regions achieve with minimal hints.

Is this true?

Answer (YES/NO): NO